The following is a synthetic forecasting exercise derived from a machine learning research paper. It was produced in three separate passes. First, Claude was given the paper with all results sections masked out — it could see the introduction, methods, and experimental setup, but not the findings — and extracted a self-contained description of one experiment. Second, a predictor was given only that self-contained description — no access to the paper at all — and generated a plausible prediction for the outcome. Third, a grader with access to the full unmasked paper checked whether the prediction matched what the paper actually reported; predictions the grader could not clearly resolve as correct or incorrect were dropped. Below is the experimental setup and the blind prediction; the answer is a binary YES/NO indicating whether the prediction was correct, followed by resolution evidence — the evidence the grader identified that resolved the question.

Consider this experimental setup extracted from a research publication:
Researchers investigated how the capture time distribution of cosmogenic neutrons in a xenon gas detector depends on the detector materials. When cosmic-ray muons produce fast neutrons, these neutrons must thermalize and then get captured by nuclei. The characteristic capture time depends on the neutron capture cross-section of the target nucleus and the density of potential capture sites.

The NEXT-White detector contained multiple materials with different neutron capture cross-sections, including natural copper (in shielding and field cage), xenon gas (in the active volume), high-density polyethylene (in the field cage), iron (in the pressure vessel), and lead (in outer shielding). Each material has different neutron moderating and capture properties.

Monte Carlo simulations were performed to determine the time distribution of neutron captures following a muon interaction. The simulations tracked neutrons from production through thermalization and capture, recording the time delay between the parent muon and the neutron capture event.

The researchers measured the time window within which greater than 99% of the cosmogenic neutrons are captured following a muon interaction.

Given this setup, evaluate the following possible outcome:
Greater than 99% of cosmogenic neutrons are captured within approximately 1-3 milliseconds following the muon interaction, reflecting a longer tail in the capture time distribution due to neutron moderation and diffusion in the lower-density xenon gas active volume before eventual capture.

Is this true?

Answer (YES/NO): YES